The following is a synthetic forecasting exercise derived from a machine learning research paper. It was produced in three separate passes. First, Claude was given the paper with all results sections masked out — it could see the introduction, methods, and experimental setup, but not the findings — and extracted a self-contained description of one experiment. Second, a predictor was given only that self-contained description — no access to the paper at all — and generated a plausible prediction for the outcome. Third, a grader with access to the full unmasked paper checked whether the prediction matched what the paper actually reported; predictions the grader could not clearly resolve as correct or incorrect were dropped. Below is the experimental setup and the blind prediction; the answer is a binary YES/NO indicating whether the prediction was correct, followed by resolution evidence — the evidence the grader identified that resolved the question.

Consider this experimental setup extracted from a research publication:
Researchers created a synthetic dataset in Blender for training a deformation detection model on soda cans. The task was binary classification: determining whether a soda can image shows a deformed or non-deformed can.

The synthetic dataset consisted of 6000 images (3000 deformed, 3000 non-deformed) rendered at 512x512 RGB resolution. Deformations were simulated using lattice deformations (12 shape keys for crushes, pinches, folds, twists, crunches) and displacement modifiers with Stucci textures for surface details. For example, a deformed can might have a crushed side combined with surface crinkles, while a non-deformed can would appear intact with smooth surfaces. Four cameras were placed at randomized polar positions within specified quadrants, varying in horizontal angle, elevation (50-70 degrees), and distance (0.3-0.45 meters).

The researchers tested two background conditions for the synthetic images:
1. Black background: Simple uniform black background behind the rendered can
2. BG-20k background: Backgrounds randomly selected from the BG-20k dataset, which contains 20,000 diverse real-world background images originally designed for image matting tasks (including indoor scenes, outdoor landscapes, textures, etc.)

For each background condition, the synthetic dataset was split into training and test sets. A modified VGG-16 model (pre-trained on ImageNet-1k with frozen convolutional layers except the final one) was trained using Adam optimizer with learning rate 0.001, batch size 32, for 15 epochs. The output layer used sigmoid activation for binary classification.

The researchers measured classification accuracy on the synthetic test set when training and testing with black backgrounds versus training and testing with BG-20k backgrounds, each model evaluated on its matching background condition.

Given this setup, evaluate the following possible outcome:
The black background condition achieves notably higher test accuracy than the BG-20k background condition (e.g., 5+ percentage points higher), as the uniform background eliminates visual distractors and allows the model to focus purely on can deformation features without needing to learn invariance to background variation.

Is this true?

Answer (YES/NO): NO